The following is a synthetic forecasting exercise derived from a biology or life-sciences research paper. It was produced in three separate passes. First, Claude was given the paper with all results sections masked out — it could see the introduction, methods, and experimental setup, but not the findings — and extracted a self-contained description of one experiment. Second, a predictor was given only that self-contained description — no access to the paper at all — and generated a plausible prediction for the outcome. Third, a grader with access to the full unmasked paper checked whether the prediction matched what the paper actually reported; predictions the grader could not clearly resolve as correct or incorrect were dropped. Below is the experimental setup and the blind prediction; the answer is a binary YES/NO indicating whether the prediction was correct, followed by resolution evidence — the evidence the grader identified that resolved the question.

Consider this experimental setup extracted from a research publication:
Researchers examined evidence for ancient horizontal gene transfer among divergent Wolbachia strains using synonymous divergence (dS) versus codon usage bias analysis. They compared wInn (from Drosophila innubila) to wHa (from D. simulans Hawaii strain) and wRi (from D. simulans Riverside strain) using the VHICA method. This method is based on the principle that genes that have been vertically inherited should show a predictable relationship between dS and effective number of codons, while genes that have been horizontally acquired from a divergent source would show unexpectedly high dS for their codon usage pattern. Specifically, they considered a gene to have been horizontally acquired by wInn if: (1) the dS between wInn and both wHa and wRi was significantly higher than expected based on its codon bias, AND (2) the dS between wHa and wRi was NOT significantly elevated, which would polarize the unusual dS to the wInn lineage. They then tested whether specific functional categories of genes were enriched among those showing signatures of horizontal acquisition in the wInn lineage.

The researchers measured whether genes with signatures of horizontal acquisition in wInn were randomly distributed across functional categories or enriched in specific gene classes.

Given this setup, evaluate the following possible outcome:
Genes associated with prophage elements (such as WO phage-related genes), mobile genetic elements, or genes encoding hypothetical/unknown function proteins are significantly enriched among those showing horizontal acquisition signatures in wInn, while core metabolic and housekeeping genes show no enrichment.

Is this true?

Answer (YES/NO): NO